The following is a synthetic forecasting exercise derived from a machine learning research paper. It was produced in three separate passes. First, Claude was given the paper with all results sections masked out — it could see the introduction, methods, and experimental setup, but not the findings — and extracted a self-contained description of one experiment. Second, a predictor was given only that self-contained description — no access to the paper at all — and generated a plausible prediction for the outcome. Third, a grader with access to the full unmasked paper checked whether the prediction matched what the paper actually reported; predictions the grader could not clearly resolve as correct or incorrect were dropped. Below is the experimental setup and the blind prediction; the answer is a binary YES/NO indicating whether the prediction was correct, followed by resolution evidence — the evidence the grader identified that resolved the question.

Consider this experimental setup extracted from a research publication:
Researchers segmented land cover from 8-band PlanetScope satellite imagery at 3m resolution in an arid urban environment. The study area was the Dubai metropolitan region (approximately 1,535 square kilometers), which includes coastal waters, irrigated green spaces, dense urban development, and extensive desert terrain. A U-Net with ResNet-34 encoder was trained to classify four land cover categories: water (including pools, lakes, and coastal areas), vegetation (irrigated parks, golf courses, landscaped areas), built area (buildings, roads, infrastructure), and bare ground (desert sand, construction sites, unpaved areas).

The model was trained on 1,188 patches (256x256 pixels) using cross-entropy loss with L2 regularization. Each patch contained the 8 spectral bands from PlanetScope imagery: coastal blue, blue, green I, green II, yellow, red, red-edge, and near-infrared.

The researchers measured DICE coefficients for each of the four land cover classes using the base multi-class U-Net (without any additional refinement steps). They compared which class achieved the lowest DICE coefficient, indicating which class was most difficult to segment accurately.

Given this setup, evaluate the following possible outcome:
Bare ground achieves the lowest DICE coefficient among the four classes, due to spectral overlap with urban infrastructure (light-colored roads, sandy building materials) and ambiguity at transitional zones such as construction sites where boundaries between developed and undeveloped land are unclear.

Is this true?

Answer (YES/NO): NO